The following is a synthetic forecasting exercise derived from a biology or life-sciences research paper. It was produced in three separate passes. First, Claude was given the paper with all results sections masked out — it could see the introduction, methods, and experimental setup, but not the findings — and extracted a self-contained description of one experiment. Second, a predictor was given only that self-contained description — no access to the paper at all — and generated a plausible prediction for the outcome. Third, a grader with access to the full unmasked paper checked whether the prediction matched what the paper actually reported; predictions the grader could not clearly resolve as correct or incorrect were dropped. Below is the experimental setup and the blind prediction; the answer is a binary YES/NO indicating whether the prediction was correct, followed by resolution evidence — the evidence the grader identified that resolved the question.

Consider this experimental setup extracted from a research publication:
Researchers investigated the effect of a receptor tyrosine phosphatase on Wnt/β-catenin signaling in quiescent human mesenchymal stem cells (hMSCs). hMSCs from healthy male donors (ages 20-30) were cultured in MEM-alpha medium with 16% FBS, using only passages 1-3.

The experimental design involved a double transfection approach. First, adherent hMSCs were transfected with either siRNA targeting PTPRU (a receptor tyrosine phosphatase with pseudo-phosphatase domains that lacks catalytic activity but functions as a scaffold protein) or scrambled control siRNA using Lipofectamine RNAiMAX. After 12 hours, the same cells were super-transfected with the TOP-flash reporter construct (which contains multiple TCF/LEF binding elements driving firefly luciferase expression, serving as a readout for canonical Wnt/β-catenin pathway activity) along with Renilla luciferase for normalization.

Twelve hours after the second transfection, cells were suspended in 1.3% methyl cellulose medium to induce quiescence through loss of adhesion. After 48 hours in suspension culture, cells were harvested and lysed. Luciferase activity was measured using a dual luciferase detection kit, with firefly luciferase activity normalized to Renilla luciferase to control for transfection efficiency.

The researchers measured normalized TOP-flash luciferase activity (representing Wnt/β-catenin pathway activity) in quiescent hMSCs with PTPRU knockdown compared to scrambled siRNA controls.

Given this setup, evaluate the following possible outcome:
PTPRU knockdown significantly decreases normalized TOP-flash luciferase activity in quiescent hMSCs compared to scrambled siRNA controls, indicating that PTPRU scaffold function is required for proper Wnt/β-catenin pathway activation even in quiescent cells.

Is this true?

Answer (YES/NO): YES